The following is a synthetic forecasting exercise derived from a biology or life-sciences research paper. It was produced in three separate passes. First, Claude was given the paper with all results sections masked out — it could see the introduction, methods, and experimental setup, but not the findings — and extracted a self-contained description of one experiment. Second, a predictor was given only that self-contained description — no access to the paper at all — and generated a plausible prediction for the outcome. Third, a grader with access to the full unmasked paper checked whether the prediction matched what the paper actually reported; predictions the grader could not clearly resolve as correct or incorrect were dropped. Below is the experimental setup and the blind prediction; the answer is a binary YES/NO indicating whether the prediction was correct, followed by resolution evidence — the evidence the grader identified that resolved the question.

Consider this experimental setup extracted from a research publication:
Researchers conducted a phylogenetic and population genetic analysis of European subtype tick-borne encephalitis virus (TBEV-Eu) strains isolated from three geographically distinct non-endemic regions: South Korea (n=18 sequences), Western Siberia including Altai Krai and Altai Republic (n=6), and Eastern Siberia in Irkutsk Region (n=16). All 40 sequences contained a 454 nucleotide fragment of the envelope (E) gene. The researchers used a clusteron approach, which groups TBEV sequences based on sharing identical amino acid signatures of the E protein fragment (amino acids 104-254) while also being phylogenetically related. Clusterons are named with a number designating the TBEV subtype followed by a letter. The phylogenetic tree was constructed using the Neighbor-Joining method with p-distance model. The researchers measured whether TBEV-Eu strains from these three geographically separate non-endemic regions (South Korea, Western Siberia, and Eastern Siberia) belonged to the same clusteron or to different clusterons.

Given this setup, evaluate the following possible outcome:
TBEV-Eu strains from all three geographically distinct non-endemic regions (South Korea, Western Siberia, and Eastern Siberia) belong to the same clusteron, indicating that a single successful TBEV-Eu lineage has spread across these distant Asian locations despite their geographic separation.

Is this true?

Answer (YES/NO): NO